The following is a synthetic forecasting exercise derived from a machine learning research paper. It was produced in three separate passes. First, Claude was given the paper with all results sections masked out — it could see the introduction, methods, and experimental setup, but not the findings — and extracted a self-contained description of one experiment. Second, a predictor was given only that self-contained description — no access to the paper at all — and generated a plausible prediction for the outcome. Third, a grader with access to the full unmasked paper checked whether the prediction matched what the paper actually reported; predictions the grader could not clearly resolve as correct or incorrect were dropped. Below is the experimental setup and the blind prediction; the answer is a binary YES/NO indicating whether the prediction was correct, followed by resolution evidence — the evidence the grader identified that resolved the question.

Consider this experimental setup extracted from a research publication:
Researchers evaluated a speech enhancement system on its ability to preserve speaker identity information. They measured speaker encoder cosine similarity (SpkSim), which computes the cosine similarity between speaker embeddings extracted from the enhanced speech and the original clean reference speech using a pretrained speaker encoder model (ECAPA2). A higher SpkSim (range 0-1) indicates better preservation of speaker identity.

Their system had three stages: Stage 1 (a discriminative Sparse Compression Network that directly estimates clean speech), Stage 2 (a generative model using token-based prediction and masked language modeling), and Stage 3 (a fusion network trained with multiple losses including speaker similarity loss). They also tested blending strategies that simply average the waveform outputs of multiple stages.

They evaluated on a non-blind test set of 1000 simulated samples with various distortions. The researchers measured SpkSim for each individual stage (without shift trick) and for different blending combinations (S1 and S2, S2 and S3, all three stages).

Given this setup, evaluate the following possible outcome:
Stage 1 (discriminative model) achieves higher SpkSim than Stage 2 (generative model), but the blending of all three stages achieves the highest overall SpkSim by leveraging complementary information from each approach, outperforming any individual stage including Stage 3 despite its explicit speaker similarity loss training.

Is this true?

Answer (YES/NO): NO